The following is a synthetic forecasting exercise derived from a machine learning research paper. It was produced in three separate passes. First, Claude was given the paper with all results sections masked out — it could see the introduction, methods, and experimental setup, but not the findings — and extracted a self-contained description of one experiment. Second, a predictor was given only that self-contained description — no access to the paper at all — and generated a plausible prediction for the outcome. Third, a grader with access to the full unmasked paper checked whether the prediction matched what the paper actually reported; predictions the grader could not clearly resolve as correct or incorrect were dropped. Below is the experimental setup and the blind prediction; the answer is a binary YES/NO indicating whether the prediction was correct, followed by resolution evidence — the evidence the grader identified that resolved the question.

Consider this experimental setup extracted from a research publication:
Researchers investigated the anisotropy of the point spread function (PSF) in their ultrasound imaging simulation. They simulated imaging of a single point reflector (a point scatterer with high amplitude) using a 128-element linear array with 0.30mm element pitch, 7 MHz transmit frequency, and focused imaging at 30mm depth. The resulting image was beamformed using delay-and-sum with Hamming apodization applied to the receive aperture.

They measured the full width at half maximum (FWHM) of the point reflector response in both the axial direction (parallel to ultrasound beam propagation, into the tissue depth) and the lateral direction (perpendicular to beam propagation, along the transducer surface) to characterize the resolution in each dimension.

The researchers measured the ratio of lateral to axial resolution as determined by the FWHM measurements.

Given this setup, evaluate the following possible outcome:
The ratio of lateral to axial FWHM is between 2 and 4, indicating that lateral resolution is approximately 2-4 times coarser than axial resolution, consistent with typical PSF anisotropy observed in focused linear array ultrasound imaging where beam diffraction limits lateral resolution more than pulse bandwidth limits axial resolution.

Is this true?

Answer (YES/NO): NO